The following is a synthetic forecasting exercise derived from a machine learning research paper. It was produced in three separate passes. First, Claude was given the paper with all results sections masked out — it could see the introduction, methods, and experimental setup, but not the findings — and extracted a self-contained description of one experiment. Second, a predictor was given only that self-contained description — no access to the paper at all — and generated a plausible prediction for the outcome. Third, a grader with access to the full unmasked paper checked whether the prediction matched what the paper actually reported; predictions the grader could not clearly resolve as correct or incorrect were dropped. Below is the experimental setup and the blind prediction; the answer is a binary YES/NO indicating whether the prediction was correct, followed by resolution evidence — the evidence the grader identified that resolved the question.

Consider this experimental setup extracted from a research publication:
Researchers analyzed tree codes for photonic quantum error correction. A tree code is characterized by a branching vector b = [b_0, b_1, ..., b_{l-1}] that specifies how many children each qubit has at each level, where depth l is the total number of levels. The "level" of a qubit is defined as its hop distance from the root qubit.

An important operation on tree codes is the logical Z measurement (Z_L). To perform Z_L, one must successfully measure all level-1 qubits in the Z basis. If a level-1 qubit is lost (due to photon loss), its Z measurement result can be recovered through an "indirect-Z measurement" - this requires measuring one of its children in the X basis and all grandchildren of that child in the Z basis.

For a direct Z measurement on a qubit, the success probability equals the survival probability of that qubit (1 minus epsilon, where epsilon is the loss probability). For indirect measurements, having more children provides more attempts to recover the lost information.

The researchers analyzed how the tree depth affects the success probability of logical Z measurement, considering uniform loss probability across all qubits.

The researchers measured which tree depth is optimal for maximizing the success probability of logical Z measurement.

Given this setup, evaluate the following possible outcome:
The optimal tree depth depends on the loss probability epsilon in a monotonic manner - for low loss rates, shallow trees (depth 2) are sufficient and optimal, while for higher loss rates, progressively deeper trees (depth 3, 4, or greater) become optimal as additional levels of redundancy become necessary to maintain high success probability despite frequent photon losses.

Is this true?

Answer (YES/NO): NO